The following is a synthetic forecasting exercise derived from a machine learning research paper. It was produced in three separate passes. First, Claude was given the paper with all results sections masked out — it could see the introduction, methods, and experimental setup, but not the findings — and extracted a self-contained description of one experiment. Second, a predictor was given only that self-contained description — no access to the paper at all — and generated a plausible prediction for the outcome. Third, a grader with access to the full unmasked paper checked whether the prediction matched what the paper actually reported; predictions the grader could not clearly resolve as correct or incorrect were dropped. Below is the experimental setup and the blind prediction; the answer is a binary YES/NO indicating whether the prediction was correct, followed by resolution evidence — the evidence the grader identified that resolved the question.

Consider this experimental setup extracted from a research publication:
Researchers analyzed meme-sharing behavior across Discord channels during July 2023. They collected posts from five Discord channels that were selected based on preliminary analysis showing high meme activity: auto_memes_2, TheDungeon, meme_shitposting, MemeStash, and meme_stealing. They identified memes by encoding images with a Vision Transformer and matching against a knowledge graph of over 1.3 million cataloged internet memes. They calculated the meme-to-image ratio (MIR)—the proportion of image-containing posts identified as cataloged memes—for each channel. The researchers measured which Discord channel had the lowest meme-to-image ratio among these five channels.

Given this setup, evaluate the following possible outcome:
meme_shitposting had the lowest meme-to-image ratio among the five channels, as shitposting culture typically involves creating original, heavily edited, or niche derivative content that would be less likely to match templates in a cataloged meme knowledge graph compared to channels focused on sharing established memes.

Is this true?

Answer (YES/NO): NO